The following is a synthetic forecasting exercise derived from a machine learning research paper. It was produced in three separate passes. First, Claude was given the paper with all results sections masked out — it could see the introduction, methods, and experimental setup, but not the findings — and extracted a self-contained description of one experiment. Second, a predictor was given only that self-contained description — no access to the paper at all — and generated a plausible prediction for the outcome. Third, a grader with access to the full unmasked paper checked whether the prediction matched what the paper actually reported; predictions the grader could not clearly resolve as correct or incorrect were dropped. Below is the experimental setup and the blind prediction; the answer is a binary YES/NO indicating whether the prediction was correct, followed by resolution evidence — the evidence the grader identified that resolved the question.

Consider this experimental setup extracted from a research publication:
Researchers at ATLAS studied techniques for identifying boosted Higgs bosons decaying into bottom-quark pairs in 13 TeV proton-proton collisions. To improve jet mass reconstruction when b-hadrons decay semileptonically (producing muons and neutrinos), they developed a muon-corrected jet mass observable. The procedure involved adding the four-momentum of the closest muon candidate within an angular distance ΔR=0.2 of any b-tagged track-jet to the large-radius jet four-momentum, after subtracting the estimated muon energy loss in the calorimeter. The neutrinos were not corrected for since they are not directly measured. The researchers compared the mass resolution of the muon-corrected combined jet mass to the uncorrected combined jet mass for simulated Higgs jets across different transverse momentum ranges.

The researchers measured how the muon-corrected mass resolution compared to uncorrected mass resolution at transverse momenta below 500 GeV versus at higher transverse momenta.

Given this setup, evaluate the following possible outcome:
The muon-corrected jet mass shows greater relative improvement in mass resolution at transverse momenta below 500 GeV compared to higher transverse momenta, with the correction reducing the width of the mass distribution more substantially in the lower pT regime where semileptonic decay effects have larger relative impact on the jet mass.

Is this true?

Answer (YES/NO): YES